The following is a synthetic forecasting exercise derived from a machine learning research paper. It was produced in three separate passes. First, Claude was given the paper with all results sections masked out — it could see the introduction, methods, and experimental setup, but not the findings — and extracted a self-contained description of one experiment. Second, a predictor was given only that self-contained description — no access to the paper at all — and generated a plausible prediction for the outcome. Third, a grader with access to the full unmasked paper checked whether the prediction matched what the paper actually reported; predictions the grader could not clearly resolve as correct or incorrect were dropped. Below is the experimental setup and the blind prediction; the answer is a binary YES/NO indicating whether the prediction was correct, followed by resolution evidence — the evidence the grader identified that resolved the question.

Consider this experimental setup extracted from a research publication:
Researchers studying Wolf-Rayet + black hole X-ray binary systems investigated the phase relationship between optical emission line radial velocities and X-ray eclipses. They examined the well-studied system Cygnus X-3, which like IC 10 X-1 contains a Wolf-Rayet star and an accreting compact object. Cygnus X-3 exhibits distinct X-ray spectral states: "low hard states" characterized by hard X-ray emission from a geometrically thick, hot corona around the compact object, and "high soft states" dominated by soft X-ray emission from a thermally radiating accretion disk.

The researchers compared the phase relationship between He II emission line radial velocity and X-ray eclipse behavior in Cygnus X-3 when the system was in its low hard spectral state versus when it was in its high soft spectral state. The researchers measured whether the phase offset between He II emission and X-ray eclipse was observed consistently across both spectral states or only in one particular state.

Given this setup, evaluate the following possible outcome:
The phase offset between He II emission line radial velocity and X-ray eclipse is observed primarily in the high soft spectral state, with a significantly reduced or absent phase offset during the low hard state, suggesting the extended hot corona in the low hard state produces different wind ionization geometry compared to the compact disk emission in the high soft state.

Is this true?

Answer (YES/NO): NO